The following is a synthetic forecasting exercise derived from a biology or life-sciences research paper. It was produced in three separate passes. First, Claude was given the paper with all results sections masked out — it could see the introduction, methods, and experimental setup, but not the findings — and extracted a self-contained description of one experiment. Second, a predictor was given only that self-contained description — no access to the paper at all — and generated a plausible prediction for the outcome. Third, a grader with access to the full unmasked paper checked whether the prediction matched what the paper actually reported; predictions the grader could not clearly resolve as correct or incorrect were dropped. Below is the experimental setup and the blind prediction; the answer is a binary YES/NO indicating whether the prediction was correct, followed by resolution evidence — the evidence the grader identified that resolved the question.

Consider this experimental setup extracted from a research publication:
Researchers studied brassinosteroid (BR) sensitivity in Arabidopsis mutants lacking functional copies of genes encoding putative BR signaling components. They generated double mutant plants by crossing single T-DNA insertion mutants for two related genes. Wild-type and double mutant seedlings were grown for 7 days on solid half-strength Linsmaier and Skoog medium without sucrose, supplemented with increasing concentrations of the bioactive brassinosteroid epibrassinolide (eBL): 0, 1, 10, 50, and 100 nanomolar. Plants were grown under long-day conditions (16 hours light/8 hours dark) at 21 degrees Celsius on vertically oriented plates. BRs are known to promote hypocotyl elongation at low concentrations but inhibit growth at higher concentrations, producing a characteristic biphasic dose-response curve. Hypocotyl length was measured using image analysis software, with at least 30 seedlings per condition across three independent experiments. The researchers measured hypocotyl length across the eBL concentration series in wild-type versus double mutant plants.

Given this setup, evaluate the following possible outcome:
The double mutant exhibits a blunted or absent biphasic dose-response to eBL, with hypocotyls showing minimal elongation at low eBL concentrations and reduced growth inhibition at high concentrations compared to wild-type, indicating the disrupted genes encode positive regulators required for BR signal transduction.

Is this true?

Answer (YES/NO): NO